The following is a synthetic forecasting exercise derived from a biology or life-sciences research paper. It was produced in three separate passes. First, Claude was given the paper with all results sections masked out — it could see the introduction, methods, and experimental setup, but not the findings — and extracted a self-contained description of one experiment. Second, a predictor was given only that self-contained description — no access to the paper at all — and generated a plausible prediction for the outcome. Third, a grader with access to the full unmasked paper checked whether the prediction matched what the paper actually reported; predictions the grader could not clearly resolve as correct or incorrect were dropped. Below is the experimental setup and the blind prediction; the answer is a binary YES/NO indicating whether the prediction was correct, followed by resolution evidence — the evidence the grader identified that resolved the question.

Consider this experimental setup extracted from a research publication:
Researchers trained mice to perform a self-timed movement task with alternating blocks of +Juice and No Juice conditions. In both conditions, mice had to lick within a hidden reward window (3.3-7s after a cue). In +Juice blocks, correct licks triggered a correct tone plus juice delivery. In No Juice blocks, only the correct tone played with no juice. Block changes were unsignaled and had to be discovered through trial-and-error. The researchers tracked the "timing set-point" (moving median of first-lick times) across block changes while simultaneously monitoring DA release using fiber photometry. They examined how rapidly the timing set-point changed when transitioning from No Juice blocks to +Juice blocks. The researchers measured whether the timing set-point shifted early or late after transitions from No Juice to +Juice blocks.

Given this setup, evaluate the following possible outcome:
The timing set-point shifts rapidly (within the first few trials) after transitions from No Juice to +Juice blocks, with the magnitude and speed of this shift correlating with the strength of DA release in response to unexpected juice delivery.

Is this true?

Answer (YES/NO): NO